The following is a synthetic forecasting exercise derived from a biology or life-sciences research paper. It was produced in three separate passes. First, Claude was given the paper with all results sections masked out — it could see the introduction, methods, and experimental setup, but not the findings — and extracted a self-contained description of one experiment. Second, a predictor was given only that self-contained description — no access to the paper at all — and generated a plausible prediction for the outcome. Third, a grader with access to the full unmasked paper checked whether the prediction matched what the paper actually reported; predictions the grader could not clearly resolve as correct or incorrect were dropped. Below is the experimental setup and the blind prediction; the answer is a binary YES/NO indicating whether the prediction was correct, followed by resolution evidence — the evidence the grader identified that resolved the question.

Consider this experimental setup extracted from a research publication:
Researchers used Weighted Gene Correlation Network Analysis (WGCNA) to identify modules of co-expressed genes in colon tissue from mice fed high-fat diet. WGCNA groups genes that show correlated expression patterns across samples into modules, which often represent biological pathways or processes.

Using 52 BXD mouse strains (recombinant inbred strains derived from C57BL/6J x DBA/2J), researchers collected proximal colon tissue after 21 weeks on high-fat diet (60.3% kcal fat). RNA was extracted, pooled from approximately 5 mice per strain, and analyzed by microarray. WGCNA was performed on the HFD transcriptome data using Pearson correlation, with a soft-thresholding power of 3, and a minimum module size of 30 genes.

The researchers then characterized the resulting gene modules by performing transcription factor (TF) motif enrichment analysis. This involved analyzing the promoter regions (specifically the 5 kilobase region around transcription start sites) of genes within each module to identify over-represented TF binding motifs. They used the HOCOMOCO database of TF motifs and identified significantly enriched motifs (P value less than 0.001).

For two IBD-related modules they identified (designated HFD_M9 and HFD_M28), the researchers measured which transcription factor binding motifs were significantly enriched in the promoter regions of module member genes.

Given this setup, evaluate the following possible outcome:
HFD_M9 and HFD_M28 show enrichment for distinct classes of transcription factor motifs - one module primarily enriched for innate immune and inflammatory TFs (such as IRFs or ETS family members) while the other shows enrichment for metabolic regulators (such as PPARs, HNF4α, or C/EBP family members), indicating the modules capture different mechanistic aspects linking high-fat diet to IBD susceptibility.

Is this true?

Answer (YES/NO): NO